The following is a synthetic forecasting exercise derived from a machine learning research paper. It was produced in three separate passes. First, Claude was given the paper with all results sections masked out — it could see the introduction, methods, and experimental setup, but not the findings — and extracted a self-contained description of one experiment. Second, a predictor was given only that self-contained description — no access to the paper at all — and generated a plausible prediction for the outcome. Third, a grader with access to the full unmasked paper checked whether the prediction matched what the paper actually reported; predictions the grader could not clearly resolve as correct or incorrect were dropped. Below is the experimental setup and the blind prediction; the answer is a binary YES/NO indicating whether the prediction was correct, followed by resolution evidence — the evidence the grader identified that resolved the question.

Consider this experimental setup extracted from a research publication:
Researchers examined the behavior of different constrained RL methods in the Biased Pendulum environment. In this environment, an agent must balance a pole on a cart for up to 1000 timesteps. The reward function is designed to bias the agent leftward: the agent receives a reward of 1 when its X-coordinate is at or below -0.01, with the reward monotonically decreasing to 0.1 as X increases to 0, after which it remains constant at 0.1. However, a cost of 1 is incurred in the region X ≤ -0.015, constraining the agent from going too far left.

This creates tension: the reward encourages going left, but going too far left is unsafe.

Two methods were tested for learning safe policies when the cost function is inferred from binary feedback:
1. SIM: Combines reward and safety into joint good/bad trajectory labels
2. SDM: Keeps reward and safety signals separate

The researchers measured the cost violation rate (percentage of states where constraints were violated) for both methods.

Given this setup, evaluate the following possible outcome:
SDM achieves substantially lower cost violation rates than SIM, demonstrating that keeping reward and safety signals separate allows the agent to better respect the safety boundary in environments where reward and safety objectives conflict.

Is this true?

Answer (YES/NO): NO